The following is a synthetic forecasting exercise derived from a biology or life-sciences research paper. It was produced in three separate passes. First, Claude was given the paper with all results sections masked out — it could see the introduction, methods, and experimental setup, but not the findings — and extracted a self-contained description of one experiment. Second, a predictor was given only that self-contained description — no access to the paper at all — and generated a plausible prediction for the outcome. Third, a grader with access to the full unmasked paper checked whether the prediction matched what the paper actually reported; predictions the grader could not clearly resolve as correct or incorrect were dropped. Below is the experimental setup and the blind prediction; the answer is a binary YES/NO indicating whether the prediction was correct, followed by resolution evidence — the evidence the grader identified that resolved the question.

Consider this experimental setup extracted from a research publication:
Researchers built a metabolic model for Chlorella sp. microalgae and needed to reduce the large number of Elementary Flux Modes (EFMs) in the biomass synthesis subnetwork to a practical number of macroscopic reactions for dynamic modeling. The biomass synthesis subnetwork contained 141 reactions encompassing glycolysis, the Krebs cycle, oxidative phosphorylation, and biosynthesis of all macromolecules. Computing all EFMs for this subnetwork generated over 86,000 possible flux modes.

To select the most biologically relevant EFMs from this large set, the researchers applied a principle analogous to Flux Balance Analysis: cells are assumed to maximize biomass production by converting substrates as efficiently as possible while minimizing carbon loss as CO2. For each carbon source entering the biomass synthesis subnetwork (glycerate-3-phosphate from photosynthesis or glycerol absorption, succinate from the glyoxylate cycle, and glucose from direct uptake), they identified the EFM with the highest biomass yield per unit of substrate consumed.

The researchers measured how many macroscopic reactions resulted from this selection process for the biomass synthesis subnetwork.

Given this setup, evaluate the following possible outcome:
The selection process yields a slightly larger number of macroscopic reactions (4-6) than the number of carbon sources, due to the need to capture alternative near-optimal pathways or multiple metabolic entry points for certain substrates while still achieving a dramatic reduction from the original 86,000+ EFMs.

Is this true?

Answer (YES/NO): NO